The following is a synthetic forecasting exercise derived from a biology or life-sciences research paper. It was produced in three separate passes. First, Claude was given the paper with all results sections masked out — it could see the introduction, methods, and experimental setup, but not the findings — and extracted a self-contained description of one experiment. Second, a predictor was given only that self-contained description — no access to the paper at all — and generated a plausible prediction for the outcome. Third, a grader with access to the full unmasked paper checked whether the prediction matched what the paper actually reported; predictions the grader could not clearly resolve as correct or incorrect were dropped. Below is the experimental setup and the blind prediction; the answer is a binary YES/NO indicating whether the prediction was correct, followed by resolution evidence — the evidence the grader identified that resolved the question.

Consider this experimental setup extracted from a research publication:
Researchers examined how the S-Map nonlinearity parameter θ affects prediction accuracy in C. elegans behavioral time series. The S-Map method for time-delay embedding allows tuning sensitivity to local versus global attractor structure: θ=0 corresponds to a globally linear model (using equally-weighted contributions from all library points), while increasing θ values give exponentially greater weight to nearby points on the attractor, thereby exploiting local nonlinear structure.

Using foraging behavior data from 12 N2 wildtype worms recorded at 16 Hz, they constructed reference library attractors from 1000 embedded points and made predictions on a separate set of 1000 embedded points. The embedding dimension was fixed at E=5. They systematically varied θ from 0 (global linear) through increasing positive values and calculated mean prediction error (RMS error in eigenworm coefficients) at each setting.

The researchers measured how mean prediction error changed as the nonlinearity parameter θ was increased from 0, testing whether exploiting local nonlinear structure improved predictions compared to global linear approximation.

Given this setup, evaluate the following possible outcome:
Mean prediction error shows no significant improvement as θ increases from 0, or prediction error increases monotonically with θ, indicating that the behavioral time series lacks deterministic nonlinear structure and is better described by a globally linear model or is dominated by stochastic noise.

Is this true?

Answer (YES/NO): NO